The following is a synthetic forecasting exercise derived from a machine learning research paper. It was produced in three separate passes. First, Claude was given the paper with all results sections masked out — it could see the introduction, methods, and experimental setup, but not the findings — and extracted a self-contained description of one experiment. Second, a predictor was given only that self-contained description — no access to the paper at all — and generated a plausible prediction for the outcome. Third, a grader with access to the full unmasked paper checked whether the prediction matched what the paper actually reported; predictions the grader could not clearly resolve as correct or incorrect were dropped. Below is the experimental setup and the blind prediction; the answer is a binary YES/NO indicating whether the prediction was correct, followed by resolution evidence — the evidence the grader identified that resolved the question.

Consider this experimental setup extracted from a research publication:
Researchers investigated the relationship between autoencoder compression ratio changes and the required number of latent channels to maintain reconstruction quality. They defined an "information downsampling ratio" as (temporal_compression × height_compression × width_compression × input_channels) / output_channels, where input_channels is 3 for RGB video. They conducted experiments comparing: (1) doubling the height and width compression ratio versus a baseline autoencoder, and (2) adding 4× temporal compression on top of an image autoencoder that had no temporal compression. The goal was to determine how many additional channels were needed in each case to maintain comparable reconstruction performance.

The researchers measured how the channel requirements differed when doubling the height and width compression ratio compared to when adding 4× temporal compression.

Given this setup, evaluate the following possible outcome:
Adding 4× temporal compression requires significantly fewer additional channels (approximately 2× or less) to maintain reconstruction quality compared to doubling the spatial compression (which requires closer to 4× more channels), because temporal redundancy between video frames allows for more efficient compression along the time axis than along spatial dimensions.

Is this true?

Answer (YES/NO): YES